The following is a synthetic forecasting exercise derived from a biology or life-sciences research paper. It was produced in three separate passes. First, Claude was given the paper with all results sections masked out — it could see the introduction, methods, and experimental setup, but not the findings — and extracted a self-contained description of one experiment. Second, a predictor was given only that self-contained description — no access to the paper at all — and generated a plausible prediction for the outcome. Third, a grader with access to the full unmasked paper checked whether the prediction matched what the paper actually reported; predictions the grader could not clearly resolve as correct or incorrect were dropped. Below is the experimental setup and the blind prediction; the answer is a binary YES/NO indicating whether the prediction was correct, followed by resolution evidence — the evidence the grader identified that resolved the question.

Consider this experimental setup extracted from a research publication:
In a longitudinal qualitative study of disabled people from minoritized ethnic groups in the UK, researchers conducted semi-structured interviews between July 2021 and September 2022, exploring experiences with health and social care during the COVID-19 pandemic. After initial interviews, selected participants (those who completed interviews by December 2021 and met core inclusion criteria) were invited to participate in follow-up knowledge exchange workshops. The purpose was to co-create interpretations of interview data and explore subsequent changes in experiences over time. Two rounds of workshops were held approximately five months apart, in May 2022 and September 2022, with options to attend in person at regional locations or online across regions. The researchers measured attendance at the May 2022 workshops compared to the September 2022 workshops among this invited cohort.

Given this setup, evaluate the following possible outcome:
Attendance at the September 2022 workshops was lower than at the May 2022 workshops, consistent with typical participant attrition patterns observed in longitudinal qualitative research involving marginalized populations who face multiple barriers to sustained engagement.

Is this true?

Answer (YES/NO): YES